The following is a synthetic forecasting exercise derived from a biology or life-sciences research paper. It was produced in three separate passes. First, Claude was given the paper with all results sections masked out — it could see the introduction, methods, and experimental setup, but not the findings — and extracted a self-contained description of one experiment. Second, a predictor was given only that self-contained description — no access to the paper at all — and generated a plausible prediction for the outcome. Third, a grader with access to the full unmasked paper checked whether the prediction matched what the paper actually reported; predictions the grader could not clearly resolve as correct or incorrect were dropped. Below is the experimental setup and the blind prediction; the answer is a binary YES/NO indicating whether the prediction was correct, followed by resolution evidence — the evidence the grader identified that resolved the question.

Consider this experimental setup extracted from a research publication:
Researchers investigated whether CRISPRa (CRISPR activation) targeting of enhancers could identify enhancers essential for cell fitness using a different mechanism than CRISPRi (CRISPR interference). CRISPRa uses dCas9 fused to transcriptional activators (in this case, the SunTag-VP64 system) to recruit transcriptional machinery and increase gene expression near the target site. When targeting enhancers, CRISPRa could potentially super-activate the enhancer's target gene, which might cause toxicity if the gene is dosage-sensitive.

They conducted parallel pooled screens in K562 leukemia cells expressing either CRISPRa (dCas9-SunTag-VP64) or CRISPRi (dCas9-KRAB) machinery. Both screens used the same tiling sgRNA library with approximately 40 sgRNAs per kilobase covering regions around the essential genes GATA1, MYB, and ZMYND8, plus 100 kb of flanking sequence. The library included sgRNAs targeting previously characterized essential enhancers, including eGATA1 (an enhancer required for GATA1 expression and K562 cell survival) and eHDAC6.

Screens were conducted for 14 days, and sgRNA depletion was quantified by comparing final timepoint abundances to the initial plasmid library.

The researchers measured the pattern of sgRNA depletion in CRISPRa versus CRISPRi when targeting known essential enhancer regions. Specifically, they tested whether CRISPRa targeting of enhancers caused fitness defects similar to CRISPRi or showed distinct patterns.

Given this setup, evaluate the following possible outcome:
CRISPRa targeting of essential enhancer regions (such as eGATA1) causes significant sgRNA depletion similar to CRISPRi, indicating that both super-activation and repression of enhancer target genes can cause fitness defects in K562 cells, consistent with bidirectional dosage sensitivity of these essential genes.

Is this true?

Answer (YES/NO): NO